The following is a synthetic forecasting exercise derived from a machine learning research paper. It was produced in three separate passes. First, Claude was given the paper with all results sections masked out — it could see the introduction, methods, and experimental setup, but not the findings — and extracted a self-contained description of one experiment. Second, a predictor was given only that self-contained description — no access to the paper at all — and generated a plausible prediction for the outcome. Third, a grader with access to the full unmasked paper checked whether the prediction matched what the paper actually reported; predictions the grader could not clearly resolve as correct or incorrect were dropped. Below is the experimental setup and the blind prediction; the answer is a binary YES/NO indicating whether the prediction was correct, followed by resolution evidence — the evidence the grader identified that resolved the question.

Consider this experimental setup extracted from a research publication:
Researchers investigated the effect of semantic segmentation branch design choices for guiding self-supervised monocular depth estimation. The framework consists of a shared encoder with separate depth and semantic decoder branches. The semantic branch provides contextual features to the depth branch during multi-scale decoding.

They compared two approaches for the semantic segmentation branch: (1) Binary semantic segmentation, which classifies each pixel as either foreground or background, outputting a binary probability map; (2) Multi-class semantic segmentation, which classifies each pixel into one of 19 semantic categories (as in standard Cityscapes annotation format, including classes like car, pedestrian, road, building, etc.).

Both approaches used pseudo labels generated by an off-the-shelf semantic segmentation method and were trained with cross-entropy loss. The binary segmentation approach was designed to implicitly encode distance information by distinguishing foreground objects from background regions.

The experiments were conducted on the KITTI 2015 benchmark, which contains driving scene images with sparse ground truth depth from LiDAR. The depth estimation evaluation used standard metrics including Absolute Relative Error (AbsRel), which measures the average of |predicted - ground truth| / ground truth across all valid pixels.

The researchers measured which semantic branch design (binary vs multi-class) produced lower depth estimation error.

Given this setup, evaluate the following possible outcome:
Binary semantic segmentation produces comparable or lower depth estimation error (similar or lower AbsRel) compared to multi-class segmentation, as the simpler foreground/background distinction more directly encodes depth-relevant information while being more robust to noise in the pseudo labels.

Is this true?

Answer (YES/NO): YES